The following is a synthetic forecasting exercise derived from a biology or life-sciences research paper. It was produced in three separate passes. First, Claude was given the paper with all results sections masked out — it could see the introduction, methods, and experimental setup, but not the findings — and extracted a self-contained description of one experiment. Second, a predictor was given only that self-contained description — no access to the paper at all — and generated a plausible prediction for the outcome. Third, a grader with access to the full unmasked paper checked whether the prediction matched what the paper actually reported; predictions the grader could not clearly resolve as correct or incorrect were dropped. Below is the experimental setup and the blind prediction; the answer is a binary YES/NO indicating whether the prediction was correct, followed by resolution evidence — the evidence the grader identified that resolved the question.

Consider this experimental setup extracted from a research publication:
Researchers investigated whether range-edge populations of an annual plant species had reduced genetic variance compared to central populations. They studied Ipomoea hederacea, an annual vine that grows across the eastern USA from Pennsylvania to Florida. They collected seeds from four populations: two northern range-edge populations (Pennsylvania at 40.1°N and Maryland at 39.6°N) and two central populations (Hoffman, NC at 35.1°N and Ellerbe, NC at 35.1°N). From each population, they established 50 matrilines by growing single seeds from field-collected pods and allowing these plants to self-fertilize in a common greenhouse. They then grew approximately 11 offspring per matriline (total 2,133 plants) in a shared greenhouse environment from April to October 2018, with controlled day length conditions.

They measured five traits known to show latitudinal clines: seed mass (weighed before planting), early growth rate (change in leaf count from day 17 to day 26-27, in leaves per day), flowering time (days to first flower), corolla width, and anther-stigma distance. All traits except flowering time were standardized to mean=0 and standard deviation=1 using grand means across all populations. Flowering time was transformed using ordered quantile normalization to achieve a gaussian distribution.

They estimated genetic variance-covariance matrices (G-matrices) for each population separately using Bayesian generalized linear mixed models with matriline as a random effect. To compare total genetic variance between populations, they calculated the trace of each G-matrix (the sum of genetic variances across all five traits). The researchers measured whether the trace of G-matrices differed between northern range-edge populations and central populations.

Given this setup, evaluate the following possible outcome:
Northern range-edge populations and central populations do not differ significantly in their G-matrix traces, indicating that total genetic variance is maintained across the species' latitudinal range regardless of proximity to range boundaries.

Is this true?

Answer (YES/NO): NO